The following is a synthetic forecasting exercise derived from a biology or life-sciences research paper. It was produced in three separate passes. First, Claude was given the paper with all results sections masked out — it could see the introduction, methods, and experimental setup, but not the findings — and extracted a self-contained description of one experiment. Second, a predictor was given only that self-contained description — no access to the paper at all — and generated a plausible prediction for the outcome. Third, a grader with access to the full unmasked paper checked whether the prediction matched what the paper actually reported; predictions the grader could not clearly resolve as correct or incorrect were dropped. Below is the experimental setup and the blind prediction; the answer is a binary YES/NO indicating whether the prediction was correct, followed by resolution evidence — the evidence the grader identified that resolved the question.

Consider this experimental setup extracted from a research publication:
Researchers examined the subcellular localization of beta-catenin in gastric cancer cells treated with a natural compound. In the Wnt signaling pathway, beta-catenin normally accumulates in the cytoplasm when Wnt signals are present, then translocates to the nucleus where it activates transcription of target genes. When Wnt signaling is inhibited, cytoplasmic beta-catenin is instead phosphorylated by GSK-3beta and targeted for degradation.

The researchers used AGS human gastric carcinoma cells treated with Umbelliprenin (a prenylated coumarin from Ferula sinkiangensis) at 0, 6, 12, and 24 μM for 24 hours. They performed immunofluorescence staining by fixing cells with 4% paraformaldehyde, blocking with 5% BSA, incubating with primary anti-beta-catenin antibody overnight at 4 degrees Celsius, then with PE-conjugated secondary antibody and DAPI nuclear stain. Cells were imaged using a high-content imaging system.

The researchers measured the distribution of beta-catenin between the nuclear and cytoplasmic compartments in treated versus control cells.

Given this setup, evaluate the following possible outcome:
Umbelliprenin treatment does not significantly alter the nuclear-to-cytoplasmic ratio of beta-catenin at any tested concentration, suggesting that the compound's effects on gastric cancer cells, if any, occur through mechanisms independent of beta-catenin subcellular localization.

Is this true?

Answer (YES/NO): NO